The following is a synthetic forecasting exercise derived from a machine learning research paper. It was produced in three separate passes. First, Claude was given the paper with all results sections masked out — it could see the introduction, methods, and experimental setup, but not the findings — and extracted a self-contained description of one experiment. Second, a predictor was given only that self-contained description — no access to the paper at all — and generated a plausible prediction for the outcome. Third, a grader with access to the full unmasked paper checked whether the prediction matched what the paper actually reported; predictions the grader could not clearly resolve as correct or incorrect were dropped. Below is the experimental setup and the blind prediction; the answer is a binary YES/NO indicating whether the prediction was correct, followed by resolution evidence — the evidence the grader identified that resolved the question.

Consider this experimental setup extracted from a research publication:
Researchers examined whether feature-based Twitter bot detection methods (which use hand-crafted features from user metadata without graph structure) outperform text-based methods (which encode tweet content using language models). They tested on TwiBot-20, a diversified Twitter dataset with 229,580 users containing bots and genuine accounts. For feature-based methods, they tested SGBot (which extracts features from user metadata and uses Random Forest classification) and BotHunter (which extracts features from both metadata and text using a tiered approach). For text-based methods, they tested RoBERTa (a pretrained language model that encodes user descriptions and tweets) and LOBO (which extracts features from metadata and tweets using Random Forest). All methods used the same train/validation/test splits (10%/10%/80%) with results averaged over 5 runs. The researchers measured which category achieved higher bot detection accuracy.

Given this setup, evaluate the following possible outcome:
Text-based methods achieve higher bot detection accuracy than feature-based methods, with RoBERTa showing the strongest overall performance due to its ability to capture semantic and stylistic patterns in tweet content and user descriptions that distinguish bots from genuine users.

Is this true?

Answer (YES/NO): NO